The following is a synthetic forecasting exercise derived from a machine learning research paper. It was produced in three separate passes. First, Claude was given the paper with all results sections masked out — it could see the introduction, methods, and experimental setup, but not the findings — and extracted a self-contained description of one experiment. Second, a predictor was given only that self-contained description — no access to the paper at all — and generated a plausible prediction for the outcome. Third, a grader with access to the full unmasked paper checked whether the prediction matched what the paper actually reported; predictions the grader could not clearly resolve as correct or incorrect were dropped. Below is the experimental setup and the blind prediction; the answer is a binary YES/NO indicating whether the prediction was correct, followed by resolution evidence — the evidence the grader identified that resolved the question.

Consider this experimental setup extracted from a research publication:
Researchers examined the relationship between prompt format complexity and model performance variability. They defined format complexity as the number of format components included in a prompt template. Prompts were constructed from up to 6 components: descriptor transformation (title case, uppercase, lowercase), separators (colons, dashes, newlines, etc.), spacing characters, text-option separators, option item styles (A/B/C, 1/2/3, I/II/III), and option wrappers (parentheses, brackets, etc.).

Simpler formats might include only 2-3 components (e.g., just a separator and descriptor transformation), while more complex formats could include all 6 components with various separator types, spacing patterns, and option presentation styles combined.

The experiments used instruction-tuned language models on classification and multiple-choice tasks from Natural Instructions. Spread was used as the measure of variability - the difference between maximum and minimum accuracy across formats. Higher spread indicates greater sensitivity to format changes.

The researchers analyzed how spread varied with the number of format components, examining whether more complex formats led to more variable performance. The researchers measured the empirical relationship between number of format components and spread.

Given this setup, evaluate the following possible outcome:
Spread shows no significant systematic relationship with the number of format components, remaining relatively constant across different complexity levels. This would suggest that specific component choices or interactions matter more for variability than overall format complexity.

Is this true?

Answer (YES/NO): NO